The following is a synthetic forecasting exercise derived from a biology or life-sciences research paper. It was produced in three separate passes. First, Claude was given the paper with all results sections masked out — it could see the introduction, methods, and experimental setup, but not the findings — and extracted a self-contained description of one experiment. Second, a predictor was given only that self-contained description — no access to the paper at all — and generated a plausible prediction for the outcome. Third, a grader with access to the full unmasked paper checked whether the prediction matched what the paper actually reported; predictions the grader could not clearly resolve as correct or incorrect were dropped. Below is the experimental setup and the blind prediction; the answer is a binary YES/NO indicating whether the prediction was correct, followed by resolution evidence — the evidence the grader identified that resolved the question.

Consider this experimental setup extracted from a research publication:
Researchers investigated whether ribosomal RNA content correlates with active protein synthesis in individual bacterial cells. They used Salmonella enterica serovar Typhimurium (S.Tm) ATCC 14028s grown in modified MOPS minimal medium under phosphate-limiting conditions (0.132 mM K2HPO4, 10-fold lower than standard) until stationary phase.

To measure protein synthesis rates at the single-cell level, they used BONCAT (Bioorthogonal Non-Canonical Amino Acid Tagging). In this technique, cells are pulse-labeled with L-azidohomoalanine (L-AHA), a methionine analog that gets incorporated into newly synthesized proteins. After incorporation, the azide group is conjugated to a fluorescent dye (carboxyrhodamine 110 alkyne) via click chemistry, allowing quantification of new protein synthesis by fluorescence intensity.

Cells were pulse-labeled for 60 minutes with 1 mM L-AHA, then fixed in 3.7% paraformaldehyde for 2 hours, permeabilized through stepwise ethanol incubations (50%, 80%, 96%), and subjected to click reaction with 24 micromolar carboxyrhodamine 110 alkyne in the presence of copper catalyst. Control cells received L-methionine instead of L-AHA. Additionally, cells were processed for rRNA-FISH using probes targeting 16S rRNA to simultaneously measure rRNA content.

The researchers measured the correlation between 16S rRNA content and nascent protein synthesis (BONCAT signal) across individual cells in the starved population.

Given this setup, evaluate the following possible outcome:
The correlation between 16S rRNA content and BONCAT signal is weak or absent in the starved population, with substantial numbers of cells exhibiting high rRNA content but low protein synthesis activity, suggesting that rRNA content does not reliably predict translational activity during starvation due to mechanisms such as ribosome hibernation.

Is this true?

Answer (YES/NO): NO